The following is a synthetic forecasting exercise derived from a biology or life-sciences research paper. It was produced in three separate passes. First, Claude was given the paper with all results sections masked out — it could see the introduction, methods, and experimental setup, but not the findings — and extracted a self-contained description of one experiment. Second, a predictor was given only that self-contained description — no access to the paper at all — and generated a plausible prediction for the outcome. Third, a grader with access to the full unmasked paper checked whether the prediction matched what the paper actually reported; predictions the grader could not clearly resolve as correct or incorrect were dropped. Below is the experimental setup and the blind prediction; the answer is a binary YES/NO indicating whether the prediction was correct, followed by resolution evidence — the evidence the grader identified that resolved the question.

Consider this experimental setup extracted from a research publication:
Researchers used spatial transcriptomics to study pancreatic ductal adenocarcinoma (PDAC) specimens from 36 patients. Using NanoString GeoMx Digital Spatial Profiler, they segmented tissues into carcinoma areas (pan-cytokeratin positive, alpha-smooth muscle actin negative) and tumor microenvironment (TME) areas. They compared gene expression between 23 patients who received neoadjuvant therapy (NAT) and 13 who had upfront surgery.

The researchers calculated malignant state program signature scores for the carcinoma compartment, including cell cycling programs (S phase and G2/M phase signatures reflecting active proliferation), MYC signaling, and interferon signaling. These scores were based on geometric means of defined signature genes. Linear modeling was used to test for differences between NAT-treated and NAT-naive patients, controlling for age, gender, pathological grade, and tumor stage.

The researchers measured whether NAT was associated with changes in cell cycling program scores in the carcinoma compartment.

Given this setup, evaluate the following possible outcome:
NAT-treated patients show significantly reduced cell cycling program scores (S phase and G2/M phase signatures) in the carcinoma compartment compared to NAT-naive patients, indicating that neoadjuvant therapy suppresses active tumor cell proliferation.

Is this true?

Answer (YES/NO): NO